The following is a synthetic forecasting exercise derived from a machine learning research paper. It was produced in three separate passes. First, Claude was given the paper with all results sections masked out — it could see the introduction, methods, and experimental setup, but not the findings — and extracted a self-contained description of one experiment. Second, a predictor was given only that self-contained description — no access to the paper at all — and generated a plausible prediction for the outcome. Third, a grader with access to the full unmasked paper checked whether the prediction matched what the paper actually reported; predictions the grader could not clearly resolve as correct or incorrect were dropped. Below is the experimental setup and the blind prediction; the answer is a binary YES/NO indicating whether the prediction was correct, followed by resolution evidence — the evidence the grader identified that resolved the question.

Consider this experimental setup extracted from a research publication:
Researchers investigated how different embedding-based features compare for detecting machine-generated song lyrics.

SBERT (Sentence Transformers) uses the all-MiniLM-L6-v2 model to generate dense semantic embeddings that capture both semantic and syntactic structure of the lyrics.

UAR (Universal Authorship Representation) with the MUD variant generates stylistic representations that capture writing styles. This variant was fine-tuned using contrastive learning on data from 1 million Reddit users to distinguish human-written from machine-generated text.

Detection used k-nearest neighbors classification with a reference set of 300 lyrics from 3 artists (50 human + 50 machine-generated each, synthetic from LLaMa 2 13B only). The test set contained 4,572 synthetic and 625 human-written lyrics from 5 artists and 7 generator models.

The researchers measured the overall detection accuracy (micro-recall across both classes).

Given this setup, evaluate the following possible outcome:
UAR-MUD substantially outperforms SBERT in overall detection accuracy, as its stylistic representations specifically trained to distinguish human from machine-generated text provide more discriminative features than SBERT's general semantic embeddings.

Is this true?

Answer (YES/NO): NO